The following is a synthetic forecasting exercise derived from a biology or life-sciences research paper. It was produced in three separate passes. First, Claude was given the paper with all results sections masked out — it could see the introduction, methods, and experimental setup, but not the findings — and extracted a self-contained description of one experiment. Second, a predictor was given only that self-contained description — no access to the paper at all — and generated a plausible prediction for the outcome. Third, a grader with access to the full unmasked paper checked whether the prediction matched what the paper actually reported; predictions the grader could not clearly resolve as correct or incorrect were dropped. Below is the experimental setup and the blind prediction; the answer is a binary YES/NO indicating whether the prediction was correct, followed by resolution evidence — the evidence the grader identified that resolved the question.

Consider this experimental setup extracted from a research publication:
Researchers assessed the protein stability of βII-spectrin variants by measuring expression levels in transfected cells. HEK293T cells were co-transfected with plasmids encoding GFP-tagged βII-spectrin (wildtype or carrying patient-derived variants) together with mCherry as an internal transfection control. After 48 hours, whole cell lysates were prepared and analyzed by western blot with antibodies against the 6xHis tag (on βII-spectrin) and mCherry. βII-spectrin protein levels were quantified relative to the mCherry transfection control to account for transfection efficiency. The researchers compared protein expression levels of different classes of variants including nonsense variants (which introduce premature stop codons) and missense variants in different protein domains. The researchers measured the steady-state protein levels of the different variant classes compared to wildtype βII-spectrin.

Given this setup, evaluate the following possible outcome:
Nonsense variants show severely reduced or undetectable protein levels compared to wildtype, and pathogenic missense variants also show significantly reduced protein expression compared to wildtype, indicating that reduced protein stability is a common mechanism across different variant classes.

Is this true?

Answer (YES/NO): NO